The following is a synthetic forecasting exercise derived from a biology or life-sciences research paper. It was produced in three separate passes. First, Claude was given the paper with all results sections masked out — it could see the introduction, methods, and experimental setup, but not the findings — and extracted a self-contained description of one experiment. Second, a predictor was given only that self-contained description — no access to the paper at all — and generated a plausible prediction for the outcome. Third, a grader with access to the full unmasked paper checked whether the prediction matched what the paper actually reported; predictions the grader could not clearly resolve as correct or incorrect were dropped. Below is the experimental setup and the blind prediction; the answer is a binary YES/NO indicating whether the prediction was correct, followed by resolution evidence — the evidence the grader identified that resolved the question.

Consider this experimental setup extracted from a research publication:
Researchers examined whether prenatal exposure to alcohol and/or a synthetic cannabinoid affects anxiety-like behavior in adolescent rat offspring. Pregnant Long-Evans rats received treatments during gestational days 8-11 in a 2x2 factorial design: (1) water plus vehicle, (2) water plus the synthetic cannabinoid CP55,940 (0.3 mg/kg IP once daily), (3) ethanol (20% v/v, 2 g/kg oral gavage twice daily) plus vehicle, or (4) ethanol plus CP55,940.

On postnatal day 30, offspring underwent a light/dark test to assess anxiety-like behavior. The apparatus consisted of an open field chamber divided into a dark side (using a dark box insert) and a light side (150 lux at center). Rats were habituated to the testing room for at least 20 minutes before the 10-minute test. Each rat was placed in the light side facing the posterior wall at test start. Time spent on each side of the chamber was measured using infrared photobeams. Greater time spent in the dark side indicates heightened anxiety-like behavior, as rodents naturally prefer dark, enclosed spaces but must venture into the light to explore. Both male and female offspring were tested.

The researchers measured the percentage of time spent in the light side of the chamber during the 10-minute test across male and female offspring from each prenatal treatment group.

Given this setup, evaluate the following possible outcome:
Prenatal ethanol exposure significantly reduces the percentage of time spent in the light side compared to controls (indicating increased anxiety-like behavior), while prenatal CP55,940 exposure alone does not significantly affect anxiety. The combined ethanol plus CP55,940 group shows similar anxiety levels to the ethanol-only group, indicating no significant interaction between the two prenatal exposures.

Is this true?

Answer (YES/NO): NO